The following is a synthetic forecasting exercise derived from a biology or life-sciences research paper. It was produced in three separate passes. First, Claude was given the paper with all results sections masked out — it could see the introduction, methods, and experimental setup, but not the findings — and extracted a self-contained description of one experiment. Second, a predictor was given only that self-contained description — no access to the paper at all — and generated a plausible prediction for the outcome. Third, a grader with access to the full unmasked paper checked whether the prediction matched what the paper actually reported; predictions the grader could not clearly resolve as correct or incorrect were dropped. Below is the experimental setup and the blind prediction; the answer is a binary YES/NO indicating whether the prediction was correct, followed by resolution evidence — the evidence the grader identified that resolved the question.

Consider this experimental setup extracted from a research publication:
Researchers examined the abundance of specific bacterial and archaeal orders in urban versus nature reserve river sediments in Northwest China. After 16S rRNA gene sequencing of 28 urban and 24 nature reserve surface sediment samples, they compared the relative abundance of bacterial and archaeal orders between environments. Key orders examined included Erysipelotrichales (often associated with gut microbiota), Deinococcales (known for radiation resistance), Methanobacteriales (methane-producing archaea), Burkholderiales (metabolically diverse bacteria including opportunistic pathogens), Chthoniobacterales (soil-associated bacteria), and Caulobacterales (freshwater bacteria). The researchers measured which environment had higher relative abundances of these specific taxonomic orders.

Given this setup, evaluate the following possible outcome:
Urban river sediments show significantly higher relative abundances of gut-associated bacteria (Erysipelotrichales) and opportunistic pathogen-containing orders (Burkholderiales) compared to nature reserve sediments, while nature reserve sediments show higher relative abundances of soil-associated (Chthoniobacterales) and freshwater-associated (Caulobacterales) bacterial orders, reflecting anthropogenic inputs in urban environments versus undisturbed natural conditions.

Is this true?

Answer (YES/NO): NO